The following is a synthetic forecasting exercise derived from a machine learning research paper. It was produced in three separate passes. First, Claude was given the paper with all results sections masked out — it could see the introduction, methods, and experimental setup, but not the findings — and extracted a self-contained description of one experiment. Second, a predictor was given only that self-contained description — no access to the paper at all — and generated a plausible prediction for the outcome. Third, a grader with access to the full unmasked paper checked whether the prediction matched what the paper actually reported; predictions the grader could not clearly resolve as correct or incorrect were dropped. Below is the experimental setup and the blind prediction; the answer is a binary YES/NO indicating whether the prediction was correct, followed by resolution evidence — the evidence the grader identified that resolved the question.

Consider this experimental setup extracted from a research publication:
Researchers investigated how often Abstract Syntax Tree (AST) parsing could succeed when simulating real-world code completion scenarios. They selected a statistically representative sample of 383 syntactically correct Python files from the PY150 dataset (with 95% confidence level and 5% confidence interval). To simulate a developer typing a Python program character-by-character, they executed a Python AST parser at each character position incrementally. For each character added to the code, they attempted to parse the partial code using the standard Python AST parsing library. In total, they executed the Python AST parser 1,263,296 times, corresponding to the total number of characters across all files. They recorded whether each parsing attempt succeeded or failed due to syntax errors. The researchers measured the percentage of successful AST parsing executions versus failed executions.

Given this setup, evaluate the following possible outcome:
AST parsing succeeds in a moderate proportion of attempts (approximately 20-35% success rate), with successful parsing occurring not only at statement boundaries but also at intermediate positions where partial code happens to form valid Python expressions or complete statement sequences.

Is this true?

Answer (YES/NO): YES